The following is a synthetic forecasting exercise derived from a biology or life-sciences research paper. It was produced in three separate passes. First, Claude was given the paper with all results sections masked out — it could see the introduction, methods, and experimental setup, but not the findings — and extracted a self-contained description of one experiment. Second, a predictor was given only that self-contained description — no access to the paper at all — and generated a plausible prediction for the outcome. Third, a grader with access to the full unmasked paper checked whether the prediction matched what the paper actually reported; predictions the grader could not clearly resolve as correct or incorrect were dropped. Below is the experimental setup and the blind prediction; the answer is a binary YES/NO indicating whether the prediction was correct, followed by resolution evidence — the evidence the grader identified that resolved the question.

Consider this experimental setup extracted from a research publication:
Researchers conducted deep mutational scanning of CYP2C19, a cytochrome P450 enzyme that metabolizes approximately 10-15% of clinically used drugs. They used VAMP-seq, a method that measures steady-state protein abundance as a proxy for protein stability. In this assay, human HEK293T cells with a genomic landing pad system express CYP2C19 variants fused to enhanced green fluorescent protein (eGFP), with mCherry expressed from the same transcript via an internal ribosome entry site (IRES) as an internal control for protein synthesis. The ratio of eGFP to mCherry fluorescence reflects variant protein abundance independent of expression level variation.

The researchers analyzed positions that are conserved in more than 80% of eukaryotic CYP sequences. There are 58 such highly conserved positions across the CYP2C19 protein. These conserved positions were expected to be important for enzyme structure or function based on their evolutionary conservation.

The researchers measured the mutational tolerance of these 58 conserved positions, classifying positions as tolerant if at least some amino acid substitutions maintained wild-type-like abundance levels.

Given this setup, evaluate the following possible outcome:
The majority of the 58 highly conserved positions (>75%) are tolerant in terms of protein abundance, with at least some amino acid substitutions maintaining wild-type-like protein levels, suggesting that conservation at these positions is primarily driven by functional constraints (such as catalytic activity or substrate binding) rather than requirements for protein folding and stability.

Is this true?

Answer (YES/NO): NO